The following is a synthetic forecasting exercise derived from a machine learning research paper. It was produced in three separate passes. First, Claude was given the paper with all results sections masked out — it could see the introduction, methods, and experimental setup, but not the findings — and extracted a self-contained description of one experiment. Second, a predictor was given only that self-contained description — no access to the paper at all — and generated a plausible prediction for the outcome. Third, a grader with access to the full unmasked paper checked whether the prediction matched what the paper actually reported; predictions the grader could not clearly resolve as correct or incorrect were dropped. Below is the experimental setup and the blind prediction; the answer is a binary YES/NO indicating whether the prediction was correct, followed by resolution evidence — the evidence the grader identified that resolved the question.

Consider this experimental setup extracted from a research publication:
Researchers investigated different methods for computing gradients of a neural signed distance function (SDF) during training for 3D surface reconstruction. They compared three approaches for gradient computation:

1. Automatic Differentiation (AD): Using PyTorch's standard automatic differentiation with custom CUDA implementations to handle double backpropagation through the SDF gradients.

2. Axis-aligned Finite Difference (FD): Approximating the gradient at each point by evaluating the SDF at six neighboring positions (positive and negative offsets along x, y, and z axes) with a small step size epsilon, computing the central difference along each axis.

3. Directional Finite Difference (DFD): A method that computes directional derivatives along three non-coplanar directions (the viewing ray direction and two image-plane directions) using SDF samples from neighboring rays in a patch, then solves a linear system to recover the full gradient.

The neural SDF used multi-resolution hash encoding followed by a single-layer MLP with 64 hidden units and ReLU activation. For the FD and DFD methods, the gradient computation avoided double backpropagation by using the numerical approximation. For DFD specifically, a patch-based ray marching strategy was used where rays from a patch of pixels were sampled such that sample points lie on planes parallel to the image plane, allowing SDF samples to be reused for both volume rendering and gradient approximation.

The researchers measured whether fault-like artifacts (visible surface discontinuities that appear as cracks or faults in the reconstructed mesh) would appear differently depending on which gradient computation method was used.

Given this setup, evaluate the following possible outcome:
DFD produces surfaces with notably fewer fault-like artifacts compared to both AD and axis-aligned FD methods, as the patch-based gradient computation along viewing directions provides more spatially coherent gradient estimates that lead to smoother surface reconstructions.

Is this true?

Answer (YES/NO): NO